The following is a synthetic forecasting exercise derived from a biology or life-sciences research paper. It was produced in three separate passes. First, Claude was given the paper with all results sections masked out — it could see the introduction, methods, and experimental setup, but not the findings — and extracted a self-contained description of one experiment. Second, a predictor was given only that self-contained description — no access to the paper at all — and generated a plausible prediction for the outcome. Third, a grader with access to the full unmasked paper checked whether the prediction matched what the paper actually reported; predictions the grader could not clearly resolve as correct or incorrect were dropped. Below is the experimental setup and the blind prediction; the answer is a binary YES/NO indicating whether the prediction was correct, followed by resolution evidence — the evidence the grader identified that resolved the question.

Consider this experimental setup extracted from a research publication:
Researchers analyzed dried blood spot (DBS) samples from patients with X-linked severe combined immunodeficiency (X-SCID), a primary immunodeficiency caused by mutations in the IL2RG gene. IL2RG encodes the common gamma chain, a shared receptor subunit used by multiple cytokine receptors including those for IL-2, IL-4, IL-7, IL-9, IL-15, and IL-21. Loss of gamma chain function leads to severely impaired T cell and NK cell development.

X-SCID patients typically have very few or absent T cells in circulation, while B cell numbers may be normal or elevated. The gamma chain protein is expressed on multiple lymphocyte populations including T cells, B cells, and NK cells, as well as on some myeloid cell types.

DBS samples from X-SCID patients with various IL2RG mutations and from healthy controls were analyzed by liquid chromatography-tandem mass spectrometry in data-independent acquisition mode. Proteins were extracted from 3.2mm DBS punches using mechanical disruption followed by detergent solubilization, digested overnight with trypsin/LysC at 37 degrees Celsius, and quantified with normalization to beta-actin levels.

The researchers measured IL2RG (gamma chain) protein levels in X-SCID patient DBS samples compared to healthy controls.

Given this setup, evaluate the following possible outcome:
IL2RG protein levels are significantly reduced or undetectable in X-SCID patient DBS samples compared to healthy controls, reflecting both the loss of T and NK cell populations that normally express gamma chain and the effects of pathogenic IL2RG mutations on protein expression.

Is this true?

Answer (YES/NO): NO